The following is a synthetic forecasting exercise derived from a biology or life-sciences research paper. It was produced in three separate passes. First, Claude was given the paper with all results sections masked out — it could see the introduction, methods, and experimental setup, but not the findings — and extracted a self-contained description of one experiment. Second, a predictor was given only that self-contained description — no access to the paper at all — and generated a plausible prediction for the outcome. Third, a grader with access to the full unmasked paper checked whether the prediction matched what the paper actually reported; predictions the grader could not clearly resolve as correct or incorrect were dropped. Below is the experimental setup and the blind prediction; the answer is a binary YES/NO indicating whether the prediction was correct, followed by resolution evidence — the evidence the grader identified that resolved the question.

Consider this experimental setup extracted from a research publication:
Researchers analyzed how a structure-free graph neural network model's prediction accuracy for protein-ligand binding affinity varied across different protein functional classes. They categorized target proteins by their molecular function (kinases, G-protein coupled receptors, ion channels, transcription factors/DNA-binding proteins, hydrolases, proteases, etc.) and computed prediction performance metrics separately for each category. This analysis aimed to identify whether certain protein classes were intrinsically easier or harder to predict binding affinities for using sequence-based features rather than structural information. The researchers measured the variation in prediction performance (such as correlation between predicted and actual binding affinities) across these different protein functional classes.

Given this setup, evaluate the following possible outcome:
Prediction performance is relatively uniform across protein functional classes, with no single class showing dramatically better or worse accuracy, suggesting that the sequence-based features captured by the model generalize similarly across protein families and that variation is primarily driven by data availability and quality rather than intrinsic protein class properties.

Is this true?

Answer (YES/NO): NO